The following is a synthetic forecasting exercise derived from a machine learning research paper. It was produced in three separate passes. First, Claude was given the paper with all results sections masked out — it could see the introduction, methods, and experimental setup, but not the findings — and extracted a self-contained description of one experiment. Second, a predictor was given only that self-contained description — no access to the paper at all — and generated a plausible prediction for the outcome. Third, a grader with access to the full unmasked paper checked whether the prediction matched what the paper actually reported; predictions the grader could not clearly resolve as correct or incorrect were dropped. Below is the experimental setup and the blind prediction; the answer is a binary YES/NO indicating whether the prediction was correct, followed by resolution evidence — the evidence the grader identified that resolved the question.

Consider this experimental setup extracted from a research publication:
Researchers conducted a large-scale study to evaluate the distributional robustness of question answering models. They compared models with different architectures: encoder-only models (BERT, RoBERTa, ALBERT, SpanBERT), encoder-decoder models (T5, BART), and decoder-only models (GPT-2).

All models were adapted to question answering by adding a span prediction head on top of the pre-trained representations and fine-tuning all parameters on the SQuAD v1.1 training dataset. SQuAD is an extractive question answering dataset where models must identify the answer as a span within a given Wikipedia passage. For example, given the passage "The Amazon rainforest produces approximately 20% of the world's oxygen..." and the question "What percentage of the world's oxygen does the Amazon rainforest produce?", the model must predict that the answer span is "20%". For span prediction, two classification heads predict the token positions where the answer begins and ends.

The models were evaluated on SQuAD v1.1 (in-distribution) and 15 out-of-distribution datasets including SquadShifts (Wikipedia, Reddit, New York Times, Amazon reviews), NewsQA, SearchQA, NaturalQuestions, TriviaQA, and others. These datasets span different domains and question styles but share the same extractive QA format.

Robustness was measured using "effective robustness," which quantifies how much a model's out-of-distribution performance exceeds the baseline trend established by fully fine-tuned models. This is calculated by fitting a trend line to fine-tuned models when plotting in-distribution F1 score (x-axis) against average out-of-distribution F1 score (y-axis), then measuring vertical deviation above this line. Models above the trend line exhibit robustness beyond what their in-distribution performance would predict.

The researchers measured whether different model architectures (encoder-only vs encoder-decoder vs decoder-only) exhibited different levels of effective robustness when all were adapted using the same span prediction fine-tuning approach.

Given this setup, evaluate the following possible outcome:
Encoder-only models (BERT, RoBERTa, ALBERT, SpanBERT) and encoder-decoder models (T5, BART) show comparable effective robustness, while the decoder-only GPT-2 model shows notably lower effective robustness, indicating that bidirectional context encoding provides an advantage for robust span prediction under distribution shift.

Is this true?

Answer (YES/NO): NO